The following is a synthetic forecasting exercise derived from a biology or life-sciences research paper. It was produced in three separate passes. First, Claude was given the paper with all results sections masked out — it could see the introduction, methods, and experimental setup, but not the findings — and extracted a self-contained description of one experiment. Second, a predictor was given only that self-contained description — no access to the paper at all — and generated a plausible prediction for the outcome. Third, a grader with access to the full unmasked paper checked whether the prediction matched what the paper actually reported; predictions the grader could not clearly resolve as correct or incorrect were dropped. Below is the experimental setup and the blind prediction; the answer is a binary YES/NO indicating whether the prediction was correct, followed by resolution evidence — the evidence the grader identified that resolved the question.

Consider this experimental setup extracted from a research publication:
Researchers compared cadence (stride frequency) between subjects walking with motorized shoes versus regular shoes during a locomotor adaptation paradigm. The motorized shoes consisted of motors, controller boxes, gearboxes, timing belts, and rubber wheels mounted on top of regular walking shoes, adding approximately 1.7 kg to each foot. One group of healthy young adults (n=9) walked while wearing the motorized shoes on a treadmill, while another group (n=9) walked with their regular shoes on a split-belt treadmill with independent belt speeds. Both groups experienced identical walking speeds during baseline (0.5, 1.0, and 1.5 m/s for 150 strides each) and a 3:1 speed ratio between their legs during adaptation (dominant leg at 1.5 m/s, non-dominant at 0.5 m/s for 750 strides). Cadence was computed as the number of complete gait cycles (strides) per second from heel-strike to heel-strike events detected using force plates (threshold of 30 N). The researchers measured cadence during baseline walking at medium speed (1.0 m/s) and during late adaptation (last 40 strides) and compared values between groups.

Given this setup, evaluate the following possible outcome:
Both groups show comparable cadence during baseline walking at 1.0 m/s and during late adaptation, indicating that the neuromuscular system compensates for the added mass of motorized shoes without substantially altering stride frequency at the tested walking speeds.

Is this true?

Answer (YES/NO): YES